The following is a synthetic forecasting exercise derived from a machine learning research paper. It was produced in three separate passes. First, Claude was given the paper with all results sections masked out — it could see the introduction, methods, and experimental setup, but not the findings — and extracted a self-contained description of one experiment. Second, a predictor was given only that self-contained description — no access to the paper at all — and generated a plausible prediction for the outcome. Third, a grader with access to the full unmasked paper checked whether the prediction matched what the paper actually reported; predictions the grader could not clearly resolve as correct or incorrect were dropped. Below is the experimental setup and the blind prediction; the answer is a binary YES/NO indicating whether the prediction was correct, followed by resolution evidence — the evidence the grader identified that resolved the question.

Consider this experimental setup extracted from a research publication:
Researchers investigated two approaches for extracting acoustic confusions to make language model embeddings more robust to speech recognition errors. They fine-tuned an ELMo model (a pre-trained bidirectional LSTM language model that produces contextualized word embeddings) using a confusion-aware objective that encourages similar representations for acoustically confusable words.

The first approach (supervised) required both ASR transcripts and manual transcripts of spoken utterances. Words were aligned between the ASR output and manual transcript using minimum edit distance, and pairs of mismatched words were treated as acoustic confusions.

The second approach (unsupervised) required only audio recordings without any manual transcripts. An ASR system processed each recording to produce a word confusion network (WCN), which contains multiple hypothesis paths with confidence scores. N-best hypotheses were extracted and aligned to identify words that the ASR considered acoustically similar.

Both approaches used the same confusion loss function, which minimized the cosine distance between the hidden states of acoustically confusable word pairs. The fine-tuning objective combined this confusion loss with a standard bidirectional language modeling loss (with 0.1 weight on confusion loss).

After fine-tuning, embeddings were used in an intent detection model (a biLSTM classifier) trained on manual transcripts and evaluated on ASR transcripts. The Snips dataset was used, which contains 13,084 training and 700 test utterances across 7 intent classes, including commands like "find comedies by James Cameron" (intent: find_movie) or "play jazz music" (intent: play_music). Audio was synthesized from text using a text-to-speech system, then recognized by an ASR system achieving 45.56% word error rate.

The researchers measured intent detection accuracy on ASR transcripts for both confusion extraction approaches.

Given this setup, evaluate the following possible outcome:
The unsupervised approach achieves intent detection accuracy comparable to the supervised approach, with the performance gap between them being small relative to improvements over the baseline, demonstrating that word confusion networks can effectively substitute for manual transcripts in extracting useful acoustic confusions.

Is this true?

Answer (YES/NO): YES